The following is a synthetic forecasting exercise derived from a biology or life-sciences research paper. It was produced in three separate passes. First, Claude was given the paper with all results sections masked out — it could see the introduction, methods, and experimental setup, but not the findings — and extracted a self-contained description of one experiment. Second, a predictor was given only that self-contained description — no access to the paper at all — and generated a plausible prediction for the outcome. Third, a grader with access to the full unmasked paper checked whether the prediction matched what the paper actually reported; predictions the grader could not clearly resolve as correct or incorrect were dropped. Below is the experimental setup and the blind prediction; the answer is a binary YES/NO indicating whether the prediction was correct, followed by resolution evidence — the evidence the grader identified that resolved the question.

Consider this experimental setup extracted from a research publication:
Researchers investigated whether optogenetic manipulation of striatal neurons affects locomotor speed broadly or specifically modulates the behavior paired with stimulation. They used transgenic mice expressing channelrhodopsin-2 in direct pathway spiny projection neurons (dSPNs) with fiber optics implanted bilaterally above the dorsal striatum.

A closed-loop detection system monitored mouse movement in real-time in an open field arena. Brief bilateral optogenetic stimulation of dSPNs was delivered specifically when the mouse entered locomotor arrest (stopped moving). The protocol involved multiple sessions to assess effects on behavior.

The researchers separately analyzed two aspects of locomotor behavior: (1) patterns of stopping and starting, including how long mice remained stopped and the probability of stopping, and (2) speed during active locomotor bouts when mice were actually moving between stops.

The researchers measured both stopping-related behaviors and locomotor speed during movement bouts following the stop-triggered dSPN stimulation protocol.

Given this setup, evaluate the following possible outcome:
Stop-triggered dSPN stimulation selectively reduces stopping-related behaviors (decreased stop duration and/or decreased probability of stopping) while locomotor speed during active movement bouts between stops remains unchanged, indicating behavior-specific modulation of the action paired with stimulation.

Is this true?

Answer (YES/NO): NO